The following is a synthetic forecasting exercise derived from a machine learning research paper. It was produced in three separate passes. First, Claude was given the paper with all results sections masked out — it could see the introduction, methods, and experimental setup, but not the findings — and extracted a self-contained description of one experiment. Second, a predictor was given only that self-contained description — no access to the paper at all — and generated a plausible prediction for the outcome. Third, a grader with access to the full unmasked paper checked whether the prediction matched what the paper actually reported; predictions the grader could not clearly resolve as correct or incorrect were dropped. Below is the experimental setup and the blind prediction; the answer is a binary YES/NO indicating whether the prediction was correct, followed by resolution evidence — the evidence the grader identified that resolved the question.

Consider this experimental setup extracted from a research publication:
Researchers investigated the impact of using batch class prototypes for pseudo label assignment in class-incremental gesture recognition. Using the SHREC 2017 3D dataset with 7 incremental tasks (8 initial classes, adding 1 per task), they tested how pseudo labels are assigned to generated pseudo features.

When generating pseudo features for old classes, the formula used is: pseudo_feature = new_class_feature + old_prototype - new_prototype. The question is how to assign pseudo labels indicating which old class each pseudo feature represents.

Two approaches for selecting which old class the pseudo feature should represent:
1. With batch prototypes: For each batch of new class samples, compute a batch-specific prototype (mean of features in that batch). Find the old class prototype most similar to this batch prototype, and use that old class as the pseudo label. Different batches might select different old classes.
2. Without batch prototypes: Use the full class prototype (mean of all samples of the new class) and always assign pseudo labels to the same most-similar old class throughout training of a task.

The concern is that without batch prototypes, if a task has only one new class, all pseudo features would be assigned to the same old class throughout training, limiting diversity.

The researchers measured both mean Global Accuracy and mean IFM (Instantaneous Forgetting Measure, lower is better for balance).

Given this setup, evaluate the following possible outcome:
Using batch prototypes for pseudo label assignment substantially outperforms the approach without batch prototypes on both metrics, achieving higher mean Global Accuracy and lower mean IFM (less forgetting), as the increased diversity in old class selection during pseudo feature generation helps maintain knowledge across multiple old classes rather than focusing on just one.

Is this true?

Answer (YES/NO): NO